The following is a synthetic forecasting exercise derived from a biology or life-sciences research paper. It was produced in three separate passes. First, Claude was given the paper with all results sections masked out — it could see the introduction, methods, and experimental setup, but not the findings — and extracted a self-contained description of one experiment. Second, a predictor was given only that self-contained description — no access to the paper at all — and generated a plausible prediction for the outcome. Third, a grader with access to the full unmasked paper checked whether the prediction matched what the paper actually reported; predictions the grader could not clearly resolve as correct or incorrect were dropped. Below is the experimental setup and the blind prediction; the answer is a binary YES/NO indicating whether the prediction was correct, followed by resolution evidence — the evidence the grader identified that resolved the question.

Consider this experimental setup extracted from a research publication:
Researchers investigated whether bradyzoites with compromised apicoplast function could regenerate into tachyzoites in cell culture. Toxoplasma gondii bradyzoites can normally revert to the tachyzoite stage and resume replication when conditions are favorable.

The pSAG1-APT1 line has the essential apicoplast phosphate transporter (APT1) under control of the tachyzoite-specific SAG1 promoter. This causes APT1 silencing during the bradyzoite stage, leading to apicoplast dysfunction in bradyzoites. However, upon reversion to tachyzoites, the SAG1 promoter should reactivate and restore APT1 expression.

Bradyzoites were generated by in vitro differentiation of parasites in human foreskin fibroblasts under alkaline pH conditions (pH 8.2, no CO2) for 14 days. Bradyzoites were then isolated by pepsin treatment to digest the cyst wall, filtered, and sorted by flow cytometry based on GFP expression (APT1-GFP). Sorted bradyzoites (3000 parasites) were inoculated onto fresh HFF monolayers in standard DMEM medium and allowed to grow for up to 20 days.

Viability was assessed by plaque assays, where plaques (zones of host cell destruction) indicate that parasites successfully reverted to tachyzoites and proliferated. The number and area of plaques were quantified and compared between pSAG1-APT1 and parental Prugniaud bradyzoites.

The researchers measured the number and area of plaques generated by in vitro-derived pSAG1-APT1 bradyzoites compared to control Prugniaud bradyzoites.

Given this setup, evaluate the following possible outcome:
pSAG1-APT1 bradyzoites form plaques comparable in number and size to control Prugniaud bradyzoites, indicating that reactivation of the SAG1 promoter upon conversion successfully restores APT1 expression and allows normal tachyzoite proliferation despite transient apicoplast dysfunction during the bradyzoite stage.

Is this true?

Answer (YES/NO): NO